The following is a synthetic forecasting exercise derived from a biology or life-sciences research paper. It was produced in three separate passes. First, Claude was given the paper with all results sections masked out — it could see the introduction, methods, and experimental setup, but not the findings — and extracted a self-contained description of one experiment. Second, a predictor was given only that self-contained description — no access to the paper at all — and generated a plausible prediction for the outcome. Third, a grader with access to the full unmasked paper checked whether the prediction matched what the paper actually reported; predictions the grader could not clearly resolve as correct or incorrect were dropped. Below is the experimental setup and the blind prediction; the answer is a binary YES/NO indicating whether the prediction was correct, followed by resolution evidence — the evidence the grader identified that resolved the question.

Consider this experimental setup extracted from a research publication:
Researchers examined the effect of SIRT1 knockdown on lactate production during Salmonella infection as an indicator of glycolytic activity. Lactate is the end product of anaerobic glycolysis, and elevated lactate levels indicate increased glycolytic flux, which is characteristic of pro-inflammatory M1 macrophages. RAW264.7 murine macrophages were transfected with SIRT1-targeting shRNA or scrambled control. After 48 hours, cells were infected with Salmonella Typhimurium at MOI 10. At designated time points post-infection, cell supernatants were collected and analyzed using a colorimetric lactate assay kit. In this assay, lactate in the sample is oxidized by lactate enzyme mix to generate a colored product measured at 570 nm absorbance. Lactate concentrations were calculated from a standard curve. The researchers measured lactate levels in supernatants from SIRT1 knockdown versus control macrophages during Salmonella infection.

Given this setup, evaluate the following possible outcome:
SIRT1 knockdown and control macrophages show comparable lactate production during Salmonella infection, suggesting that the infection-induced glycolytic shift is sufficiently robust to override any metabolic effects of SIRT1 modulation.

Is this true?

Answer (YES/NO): NO